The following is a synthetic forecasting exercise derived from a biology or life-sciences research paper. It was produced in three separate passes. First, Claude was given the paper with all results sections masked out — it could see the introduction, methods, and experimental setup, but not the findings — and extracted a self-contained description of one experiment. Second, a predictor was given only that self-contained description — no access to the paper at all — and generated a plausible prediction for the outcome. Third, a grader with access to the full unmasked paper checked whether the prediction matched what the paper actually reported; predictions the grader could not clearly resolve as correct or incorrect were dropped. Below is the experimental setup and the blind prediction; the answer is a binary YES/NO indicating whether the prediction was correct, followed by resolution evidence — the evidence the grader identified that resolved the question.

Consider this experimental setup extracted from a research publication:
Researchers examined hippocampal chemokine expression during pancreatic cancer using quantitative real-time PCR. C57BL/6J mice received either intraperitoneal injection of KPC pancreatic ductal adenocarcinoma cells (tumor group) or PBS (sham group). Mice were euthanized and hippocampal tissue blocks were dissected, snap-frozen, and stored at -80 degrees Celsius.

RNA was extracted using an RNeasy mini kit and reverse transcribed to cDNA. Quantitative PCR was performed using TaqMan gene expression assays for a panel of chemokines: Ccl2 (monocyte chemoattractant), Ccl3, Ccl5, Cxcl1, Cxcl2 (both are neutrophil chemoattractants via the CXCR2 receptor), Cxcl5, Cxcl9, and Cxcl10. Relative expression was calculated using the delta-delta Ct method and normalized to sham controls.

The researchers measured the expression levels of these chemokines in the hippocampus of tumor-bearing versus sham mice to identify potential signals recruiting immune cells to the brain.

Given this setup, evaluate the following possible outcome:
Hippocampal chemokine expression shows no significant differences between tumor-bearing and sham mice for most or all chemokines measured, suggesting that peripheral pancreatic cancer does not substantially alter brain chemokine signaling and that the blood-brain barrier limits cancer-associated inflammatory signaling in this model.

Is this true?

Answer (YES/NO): NO